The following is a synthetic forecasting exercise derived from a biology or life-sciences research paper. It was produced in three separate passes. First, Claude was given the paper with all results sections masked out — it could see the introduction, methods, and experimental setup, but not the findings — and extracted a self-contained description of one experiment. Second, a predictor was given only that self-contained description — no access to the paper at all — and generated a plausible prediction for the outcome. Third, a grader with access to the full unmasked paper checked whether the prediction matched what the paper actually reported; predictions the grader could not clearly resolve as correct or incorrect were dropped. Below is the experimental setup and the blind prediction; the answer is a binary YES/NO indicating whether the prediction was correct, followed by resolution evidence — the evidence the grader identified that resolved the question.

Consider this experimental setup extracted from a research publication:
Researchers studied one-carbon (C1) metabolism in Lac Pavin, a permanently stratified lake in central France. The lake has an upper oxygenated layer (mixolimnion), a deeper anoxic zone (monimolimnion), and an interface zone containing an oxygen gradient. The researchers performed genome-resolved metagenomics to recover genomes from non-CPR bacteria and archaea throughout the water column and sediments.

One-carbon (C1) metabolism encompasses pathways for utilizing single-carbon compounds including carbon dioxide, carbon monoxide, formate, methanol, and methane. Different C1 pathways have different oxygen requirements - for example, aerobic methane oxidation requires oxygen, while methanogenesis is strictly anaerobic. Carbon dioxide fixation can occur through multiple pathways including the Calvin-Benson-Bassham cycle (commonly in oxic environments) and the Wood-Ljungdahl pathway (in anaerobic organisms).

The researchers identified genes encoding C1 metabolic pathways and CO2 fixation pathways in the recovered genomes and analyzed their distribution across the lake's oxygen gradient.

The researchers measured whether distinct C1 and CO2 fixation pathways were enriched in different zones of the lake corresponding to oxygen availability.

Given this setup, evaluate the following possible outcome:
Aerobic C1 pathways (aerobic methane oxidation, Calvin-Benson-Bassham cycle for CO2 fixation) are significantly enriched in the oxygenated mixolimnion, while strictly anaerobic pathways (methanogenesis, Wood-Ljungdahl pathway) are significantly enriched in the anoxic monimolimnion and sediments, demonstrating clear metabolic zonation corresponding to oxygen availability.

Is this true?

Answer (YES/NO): NO